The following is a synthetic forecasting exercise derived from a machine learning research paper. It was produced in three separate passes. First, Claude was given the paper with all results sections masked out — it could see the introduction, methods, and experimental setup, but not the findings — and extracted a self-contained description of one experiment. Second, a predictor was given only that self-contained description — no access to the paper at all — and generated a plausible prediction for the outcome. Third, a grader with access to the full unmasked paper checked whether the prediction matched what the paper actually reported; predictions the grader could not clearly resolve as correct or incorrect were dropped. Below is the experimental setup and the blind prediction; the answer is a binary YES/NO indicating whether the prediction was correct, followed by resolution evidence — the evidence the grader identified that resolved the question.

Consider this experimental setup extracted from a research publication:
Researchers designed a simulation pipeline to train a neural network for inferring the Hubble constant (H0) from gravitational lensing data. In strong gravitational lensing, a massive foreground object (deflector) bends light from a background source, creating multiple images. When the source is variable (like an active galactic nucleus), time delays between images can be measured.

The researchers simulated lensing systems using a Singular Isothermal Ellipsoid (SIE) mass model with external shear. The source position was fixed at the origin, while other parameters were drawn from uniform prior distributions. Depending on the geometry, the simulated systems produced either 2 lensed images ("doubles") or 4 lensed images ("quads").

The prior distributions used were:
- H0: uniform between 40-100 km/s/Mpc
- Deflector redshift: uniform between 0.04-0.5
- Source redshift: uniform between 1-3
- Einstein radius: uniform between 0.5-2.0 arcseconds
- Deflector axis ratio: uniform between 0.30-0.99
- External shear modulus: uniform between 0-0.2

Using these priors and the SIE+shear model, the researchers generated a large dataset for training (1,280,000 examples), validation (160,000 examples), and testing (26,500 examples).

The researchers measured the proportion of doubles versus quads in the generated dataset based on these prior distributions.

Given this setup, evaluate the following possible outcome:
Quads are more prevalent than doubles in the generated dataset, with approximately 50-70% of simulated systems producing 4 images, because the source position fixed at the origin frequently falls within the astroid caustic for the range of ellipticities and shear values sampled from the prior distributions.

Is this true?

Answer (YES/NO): NO